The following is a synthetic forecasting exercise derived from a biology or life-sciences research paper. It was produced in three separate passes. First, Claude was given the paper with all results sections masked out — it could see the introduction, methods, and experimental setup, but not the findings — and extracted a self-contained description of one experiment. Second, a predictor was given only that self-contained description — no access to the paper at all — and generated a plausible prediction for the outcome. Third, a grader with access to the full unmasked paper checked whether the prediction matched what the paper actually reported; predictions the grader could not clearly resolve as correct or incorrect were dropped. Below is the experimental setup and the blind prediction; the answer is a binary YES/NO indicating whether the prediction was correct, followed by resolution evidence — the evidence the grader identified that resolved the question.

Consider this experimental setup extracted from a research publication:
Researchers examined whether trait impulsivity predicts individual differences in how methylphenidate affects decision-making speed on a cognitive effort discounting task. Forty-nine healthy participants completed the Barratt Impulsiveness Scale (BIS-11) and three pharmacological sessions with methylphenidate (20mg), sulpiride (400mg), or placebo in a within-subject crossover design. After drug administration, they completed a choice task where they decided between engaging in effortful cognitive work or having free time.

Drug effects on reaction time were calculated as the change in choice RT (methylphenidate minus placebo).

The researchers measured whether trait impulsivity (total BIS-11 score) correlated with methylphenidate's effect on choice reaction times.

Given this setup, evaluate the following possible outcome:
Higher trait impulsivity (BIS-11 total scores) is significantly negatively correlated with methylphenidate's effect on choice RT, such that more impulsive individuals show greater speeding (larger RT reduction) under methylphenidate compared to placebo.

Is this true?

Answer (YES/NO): NO